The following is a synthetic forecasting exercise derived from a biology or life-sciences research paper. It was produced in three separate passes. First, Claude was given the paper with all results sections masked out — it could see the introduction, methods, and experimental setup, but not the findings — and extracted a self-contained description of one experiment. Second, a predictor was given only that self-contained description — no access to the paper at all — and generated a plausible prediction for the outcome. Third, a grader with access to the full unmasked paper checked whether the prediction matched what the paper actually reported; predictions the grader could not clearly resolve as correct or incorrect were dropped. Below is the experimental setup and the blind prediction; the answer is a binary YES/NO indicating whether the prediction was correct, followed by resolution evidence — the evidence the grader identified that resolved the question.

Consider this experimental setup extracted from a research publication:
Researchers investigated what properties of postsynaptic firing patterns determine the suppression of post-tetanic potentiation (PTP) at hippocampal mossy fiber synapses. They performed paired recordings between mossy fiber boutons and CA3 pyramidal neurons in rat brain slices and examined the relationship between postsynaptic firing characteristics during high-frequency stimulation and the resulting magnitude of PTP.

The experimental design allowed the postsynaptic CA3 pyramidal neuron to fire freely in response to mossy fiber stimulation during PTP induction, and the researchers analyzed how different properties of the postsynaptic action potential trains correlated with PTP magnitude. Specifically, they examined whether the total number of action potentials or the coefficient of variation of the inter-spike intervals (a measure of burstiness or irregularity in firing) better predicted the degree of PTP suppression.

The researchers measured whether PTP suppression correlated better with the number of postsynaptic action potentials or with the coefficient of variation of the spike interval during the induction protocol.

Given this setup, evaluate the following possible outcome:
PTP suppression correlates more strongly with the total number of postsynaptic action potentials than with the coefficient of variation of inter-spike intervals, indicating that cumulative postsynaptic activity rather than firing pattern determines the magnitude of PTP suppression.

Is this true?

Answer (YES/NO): NO